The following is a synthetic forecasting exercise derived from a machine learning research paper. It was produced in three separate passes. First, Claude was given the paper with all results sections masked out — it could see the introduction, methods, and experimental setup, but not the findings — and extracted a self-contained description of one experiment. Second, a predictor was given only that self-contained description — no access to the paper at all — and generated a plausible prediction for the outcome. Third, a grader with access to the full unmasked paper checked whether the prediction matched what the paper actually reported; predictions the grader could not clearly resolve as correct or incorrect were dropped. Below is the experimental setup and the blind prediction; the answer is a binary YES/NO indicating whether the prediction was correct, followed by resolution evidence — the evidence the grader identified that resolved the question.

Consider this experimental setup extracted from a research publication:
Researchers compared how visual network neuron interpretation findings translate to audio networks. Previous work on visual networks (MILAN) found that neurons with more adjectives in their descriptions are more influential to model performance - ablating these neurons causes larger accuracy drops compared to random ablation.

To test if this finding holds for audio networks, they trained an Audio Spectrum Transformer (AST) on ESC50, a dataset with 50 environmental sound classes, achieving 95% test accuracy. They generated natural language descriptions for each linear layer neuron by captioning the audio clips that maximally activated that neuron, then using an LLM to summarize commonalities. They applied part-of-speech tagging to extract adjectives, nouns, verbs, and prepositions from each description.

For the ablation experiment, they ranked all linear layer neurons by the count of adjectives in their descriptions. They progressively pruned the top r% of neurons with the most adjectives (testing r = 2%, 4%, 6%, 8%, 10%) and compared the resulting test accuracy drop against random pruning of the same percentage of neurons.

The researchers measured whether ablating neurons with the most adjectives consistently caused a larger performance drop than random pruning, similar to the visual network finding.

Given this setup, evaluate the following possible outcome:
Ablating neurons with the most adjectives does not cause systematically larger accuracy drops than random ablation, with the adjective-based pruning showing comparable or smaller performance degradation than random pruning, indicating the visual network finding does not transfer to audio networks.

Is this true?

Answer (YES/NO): YES